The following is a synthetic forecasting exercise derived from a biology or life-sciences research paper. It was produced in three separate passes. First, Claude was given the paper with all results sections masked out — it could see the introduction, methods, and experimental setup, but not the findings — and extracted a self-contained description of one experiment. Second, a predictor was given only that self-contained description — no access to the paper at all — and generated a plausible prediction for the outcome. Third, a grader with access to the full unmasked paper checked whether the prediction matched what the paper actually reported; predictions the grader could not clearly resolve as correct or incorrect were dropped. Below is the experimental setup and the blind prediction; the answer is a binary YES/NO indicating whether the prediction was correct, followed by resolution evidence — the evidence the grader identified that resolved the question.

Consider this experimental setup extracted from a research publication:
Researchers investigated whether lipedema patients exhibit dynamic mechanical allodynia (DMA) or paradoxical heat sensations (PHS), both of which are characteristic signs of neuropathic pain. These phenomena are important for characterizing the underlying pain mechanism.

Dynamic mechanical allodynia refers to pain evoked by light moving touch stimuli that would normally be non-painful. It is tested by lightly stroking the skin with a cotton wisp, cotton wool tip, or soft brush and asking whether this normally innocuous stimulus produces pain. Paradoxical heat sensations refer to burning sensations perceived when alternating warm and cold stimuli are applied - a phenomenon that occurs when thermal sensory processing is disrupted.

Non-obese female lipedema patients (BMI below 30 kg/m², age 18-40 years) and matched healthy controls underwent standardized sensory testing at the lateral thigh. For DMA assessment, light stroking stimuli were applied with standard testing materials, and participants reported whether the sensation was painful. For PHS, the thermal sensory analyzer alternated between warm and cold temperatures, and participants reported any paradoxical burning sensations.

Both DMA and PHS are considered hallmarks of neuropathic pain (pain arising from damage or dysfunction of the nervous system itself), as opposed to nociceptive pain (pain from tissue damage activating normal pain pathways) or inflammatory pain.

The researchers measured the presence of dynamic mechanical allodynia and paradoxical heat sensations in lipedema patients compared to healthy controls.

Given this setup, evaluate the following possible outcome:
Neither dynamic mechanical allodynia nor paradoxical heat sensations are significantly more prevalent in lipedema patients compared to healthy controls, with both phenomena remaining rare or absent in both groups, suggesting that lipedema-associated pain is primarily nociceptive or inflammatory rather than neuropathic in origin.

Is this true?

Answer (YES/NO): NO